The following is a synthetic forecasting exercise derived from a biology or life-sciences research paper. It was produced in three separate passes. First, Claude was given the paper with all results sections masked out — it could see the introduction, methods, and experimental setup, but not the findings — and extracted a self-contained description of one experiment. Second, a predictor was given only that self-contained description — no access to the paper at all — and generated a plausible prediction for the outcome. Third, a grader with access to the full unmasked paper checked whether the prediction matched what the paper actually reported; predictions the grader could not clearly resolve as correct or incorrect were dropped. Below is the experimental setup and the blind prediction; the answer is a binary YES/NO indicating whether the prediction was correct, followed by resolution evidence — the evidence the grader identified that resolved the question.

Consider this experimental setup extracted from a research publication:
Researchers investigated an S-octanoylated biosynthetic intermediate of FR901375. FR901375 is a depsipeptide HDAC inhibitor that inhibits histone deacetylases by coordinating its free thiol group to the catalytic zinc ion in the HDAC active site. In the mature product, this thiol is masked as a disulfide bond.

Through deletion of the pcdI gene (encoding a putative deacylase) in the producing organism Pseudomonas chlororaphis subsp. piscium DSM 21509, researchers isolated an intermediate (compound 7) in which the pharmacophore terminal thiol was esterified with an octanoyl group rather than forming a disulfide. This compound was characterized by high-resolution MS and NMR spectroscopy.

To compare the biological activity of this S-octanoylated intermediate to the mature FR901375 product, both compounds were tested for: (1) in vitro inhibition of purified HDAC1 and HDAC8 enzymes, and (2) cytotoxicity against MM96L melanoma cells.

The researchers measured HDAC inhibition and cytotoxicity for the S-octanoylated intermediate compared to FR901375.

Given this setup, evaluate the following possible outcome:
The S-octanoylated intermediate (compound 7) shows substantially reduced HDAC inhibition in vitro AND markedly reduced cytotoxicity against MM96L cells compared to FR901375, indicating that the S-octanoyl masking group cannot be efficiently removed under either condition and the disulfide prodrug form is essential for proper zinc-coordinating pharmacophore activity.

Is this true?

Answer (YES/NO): NO